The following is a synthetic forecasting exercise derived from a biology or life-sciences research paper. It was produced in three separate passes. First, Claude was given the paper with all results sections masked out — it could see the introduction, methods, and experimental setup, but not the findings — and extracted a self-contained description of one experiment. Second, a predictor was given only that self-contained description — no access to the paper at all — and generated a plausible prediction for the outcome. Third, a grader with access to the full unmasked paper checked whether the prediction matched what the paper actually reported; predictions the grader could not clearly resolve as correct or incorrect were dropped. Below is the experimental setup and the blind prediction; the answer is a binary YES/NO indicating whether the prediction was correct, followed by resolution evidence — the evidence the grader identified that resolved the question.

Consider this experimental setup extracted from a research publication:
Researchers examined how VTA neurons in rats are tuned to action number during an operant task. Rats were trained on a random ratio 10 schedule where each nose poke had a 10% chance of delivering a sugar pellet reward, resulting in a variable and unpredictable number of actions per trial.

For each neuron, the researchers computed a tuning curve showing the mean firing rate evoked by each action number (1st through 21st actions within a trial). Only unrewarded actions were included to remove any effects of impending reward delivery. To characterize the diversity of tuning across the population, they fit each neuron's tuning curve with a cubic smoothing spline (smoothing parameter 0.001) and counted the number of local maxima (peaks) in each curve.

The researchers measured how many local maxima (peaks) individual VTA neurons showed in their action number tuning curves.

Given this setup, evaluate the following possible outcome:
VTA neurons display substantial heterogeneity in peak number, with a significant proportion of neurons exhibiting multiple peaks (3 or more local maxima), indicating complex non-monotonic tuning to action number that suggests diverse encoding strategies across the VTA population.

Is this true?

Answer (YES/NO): NO